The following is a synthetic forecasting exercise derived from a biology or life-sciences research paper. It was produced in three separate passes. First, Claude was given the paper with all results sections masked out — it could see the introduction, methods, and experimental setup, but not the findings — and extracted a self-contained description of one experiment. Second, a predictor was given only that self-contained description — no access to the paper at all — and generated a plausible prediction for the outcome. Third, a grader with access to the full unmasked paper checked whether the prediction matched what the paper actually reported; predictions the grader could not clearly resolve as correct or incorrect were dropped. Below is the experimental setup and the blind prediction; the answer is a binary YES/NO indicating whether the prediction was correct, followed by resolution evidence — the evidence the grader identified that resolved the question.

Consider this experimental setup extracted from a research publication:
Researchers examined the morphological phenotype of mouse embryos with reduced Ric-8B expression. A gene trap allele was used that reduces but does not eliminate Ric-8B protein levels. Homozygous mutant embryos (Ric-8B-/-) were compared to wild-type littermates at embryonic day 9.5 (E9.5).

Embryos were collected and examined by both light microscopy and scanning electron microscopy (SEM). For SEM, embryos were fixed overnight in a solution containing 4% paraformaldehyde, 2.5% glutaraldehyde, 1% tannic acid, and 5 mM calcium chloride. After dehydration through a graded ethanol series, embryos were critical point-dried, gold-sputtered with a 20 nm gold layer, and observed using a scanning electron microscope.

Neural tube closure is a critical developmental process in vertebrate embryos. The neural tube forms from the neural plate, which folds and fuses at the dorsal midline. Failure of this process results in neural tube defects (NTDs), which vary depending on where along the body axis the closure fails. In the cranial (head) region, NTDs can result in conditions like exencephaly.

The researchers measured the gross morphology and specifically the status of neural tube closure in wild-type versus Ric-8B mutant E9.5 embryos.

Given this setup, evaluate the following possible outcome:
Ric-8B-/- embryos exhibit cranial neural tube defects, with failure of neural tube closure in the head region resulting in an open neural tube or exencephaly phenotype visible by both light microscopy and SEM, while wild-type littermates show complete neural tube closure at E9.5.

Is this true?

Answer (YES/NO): YES